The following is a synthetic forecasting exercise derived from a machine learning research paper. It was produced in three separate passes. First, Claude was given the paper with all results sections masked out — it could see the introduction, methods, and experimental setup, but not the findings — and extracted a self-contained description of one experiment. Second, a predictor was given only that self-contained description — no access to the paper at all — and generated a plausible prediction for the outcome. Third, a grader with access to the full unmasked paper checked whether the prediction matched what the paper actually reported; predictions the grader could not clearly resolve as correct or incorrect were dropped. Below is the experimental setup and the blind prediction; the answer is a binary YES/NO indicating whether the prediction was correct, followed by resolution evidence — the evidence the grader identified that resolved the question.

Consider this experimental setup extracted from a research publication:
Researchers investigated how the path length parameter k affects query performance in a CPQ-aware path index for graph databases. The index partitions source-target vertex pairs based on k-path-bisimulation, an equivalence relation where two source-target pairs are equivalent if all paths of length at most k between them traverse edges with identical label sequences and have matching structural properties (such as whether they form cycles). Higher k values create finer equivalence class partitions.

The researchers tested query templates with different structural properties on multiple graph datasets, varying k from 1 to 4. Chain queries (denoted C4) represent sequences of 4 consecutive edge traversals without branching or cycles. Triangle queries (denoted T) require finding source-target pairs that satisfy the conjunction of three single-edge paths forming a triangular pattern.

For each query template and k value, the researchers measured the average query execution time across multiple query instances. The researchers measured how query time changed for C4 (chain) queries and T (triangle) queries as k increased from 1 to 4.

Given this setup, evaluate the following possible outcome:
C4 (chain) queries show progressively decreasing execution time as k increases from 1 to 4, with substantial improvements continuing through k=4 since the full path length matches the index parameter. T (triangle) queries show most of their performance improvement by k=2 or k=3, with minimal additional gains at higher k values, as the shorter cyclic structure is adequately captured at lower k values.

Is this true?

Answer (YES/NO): NO